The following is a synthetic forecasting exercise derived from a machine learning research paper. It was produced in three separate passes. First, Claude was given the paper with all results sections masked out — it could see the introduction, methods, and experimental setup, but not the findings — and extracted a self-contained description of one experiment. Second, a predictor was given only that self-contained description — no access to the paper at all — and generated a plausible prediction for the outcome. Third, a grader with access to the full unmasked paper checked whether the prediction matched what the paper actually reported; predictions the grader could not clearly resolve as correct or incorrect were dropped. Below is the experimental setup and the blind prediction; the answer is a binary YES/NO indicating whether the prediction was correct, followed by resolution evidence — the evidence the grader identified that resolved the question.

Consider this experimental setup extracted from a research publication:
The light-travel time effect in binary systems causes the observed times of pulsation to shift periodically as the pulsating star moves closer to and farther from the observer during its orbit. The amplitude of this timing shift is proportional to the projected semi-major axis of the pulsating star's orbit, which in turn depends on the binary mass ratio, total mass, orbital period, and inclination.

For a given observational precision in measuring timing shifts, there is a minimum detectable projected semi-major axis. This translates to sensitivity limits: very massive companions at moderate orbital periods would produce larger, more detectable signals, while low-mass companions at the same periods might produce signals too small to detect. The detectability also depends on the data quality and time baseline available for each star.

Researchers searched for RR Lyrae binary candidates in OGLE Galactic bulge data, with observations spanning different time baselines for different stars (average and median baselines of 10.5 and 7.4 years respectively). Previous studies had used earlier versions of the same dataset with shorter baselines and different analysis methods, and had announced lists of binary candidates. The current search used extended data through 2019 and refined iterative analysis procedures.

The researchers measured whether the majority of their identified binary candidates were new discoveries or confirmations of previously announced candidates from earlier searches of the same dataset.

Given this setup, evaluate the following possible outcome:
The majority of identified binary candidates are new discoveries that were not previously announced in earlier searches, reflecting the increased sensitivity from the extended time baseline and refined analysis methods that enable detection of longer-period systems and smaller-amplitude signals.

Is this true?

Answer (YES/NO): YES